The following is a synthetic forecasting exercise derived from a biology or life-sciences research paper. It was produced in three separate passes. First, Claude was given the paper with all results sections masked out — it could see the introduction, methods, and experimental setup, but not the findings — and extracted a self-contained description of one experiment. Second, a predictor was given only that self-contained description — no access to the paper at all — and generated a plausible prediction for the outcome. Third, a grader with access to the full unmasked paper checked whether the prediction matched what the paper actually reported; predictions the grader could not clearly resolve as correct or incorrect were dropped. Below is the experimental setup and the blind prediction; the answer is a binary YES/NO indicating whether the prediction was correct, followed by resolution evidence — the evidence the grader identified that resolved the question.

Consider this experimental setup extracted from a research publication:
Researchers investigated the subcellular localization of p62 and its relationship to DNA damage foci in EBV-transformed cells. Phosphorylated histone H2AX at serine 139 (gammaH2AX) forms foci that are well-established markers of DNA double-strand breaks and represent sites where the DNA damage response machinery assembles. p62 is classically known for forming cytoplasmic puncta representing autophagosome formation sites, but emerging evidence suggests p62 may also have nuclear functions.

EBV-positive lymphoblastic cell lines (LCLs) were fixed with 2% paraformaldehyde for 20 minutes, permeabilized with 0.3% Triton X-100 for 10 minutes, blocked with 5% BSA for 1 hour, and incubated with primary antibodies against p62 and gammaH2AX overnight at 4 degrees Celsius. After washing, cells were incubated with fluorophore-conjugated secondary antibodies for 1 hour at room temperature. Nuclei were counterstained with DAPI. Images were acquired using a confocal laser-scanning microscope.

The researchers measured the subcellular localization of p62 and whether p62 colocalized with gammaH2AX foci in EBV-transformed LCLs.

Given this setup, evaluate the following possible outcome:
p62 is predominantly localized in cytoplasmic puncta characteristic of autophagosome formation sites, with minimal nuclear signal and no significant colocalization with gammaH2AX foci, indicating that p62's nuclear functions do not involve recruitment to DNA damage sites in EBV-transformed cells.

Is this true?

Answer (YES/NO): NO